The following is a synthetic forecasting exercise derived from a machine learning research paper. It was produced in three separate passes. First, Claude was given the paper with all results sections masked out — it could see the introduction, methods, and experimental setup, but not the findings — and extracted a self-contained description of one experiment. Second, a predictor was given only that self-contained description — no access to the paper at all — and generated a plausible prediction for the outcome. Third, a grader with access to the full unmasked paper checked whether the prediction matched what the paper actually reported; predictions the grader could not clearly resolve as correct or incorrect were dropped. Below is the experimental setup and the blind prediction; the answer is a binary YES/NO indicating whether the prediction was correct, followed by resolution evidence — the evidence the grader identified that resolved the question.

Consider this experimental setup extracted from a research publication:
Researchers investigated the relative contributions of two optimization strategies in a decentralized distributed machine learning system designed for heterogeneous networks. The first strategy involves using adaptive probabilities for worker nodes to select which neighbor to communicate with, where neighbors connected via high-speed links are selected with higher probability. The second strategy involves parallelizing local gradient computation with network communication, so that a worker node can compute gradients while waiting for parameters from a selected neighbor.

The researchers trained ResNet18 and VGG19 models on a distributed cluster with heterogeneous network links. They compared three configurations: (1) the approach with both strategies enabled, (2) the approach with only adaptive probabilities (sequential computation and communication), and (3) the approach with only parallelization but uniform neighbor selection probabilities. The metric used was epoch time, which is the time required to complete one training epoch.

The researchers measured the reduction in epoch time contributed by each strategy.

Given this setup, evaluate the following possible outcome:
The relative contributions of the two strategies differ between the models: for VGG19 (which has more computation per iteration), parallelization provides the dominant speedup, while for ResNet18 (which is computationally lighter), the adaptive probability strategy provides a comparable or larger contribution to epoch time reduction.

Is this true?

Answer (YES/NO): NO